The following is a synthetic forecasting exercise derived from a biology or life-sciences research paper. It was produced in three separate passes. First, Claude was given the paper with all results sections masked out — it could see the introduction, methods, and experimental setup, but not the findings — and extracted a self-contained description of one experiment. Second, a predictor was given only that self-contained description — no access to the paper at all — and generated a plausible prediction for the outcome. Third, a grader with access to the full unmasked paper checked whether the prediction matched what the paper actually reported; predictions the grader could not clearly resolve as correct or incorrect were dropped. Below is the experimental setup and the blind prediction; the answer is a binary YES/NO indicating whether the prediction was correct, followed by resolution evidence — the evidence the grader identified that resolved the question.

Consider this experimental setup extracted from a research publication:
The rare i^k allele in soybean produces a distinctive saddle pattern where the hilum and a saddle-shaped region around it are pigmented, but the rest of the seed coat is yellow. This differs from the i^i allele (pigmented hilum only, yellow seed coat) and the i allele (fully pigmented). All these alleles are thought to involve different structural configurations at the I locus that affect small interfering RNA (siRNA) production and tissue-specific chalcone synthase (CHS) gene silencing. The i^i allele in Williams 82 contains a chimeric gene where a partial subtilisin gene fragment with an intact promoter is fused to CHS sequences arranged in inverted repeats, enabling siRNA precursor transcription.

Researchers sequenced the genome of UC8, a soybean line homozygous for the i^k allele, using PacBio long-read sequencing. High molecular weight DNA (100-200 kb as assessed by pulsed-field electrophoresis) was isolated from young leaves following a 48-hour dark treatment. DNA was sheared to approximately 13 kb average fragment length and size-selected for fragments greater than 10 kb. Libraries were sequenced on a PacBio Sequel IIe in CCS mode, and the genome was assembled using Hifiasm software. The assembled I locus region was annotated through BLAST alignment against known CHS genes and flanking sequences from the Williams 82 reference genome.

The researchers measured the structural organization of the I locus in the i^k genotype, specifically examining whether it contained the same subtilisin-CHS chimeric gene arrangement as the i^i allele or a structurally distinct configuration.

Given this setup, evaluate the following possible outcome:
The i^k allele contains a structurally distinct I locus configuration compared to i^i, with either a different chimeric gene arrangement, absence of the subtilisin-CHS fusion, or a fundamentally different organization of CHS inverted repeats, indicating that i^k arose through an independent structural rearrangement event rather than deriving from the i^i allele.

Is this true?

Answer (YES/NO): YES